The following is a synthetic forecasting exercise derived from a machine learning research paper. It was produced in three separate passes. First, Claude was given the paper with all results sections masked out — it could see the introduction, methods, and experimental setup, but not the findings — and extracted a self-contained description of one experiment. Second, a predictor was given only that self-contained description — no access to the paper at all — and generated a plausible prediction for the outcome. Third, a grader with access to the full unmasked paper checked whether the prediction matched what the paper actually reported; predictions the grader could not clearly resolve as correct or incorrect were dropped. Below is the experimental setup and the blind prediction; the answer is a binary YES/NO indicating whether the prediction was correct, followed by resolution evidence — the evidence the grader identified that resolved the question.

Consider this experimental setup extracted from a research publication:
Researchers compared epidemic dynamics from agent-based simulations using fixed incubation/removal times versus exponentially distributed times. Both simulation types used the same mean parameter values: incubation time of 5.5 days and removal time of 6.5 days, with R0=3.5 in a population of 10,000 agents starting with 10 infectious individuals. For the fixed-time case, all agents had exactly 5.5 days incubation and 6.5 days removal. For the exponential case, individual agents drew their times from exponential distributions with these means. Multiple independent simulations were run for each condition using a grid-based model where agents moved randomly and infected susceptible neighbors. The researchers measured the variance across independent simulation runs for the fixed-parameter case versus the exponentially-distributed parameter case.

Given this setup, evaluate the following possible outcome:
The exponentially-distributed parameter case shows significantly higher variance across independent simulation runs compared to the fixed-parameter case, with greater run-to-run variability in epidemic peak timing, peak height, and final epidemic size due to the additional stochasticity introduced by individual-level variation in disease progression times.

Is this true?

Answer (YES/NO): NO